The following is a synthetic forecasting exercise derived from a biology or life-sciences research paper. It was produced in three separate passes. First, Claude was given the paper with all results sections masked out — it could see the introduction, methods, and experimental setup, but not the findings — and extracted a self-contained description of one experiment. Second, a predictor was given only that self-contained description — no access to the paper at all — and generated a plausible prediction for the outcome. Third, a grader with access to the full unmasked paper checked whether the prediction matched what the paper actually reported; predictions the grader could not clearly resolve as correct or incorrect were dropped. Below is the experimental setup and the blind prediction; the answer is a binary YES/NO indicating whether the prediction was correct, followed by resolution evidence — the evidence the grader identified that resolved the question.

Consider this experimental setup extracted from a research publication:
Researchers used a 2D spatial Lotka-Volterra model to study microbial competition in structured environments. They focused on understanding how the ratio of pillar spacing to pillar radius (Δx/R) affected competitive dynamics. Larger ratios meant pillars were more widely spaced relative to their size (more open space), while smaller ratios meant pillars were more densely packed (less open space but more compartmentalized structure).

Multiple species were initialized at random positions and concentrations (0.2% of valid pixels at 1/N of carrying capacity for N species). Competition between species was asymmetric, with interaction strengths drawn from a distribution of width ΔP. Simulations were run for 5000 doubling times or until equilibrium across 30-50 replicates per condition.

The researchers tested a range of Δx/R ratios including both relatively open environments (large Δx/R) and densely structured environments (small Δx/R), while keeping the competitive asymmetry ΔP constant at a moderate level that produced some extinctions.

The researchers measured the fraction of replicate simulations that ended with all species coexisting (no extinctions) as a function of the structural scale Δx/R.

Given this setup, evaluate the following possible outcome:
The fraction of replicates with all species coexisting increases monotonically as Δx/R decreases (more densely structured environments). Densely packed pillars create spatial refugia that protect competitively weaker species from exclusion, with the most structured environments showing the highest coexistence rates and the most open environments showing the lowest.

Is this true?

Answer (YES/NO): YES